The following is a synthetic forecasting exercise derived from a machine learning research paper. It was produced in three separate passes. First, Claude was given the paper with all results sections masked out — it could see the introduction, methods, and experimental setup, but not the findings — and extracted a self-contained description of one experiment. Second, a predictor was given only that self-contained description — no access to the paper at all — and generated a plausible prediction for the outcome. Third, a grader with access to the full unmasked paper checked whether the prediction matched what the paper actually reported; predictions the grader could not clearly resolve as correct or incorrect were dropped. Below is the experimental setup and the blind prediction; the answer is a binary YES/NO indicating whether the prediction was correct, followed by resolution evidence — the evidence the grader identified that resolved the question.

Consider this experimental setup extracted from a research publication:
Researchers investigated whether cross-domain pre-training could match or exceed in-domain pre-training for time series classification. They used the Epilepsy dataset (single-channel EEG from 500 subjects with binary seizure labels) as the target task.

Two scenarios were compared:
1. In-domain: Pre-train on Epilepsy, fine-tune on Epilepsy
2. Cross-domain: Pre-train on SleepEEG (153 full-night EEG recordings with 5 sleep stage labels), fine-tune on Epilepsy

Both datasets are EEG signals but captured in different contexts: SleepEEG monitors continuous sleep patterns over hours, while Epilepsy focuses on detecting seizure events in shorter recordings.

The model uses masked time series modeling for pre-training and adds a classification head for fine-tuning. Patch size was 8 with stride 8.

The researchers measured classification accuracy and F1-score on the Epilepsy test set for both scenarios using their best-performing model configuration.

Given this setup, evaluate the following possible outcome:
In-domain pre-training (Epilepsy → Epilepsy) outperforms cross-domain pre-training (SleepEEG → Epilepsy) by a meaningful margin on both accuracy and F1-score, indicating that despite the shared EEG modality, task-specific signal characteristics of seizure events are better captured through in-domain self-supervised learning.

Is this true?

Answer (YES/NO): NO